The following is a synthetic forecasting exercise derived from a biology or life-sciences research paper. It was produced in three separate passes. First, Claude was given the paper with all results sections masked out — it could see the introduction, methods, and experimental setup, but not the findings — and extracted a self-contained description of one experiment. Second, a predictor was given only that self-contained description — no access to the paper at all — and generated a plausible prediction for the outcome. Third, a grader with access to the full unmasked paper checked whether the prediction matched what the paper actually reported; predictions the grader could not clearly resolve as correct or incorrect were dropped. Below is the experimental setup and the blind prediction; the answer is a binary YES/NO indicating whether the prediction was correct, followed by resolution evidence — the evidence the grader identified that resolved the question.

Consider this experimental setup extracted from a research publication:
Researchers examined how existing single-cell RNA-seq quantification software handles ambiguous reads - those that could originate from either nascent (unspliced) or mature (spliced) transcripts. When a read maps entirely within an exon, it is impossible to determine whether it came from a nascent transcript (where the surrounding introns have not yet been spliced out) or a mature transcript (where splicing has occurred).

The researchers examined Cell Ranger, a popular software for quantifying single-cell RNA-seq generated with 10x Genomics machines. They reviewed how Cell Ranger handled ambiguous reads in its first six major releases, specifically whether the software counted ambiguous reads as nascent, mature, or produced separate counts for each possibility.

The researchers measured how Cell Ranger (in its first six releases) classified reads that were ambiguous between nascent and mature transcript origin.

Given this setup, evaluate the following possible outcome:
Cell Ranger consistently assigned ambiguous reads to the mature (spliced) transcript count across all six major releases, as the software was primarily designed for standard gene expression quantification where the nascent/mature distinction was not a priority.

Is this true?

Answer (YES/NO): YES